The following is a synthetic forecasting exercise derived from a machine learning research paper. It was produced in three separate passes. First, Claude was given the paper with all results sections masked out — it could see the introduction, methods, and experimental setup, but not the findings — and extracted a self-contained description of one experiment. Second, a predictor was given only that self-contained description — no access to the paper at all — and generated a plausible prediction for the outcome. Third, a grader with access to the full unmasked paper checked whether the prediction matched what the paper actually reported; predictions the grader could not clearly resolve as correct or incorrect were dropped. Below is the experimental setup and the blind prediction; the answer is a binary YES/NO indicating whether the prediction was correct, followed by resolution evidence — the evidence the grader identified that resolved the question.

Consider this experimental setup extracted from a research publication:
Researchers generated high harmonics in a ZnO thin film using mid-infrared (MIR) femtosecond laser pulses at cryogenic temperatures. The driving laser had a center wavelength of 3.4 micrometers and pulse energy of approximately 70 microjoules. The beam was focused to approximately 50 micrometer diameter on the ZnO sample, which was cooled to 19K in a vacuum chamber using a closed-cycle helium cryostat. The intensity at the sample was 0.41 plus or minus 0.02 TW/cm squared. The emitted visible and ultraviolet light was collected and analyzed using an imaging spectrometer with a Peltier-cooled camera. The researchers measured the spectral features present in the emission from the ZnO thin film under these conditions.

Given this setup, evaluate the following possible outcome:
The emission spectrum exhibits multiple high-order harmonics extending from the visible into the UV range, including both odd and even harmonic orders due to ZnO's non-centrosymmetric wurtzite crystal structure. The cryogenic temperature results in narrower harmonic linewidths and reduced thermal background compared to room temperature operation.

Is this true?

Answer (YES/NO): NO